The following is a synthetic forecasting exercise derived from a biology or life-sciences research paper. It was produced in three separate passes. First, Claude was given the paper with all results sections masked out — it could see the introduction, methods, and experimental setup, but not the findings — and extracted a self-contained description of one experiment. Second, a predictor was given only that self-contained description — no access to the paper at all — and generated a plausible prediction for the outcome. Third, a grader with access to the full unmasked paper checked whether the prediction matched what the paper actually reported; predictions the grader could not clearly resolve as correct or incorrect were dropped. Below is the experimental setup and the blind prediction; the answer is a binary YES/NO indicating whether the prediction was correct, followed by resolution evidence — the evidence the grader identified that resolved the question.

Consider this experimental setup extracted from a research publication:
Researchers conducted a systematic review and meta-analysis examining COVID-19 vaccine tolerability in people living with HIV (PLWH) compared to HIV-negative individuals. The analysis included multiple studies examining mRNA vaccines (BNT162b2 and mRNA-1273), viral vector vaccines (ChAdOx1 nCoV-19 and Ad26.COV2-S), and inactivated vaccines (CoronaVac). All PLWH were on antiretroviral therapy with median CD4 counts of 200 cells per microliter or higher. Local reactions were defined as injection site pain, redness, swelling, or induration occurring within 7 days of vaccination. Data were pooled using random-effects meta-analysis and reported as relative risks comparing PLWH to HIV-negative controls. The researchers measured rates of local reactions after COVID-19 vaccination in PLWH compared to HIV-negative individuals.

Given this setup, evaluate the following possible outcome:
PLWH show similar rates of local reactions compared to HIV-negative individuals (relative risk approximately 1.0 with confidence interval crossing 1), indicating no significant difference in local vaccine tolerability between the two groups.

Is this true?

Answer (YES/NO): YES